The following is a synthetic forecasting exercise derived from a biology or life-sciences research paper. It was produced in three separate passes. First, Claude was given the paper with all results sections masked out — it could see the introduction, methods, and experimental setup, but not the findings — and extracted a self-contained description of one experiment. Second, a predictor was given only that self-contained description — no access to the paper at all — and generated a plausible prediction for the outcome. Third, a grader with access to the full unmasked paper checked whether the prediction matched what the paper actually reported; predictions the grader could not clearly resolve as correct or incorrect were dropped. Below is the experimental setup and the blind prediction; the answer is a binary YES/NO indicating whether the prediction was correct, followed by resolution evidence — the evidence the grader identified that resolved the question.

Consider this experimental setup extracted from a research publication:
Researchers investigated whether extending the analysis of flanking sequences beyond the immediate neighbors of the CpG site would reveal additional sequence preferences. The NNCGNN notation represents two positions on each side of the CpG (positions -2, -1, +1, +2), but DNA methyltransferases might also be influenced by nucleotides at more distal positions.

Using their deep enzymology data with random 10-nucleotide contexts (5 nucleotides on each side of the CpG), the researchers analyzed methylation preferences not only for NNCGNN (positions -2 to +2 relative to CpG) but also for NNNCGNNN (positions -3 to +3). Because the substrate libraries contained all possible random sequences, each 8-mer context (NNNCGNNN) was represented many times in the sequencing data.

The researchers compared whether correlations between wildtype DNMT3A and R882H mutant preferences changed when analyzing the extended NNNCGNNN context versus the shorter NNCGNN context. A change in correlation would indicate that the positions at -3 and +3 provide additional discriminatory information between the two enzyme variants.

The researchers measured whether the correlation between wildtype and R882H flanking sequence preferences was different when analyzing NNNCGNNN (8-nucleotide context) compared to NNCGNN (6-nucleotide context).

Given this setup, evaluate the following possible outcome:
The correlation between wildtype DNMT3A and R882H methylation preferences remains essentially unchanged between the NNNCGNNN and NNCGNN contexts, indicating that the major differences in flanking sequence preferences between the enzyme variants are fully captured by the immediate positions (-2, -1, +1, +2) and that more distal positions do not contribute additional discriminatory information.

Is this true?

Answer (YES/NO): NO